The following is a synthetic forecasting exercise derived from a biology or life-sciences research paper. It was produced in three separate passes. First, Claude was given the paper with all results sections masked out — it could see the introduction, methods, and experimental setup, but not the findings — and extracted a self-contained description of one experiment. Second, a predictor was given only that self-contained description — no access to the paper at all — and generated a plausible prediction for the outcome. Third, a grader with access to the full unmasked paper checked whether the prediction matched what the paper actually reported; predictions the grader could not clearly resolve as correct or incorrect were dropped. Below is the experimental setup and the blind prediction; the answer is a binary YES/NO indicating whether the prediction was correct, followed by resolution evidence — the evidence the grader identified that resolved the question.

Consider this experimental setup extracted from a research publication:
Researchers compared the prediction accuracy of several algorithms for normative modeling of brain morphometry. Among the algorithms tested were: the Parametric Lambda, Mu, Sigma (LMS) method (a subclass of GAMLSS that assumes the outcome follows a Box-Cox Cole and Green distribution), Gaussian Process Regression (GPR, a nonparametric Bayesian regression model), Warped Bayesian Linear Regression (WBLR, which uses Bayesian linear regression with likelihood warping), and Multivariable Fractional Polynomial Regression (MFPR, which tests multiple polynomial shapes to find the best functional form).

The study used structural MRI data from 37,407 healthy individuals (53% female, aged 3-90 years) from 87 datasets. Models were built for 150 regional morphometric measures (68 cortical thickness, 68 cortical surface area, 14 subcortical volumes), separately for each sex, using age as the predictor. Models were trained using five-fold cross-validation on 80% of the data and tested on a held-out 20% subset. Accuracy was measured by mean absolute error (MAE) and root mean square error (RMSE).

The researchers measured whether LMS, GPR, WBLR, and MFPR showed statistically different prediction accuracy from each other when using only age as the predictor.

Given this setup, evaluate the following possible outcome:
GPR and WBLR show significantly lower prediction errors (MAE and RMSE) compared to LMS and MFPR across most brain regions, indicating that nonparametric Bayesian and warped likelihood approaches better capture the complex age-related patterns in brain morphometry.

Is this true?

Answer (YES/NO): NO